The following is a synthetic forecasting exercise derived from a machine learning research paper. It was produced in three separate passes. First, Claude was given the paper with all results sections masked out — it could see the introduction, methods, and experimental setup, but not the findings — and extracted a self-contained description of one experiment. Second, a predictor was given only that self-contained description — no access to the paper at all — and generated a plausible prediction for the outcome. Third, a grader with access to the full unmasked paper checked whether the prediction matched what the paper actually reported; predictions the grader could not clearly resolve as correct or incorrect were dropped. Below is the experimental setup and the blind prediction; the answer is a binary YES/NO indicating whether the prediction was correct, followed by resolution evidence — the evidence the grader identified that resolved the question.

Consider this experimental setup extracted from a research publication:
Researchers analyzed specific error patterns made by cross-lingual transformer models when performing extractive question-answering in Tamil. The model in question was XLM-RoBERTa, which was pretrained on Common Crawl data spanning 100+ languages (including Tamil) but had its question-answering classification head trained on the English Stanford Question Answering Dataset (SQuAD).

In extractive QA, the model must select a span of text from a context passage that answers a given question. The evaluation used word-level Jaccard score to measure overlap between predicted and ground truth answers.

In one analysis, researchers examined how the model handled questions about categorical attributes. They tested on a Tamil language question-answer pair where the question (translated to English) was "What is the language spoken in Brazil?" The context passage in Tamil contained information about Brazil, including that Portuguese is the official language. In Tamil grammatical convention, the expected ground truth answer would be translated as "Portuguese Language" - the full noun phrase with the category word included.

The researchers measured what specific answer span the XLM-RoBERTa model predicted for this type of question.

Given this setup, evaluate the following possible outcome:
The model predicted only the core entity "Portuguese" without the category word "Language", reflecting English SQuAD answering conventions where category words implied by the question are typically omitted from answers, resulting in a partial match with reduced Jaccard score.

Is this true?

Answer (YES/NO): YES